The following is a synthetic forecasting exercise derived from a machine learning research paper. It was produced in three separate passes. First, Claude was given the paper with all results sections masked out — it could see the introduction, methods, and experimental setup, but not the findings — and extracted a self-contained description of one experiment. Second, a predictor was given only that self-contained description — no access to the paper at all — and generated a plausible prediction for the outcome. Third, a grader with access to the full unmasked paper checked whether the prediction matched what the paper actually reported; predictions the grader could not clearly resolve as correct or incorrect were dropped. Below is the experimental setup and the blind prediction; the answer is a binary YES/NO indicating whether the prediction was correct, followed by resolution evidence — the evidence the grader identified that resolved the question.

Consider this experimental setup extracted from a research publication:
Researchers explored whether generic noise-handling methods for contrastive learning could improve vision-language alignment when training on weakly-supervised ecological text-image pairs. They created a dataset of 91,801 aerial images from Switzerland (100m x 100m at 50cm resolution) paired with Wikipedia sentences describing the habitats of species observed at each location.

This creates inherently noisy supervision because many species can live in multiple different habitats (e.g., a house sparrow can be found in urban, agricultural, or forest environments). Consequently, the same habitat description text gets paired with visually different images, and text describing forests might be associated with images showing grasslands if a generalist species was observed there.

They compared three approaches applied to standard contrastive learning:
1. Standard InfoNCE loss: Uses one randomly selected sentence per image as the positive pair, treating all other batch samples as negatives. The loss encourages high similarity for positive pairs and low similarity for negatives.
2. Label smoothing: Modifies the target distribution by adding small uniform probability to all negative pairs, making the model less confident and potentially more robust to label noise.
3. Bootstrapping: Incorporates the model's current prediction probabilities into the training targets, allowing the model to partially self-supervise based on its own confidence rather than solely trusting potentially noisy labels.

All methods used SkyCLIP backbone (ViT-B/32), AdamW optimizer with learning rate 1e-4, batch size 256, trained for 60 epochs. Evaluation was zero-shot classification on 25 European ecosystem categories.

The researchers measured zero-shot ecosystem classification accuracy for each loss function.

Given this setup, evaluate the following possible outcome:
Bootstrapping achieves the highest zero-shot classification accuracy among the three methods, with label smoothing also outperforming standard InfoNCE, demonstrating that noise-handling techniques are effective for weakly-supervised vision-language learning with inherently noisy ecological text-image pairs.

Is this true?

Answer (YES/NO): NO